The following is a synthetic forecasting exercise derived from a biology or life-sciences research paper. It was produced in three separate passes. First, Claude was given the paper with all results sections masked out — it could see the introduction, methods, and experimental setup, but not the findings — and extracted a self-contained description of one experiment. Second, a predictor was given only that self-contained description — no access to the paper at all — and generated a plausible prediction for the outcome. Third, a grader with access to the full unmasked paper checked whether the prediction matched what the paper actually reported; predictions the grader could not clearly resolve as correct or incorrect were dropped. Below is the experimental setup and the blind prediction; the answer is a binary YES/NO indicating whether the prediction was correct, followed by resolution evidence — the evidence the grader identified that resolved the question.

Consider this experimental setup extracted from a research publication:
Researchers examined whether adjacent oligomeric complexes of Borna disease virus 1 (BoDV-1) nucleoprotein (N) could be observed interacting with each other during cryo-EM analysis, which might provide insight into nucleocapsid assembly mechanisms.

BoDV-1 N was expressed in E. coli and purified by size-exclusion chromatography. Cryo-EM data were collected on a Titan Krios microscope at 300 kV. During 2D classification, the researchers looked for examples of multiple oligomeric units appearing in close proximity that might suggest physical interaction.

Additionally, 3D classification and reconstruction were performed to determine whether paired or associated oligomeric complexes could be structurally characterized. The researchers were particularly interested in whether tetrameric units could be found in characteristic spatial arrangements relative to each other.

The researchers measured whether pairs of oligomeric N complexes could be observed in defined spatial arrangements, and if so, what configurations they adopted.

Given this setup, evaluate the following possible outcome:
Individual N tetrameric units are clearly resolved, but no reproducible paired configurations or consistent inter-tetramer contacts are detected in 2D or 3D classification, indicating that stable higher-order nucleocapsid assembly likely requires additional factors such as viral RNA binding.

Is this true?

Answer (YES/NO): NO